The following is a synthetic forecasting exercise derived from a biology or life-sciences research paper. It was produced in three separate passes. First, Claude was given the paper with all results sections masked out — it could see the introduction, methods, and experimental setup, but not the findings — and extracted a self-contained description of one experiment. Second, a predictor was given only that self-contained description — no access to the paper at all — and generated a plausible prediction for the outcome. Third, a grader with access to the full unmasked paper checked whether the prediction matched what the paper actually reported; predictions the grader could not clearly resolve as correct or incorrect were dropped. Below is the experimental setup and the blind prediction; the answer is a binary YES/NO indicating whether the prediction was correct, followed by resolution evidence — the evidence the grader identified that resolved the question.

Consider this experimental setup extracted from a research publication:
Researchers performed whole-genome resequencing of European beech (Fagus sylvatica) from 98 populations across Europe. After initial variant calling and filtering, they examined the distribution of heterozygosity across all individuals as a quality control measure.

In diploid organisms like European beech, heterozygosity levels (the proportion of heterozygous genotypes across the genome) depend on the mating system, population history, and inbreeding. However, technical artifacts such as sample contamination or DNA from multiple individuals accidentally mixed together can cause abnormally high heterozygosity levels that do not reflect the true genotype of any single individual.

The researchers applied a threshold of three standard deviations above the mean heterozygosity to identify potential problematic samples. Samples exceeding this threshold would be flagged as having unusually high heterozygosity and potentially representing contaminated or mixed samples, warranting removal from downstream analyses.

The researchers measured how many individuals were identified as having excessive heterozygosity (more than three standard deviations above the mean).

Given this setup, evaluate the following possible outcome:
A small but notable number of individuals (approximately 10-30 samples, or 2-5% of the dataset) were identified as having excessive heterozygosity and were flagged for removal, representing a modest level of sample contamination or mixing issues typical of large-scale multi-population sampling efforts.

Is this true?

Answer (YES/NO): NO